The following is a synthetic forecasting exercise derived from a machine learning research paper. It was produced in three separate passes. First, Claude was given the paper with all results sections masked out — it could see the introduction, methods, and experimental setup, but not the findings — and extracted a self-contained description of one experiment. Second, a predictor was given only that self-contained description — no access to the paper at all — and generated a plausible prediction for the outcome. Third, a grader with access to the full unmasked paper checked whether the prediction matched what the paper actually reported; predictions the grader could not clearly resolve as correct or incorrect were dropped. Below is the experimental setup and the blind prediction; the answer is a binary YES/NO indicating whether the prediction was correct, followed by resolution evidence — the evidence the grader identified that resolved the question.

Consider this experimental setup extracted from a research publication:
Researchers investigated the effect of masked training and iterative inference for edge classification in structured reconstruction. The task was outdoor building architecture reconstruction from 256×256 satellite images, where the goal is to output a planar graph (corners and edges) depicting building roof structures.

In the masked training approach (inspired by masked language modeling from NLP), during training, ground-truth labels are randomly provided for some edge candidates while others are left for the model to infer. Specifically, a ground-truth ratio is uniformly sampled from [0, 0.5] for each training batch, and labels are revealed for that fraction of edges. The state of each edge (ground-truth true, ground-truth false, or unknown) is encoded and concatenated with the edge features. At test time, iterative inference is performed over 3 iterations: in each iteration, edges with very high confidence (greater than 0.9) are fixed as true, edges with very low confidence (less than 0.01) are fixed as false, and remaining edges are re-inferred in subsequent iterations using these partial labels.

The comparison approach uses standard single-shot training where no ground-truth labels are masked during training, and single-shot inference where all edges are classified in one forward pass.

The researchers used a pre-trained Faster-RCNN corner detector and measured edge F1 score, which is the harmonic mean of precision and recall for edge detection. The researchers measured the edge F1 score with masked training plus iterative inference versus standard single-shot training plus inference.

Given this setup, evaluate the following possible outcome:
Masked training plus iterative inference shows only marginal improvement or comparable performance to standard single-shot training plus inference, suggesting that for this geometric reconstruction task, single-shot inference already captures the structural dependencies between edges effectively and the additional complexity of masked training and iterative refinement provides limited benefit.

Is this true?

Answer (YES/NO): YES